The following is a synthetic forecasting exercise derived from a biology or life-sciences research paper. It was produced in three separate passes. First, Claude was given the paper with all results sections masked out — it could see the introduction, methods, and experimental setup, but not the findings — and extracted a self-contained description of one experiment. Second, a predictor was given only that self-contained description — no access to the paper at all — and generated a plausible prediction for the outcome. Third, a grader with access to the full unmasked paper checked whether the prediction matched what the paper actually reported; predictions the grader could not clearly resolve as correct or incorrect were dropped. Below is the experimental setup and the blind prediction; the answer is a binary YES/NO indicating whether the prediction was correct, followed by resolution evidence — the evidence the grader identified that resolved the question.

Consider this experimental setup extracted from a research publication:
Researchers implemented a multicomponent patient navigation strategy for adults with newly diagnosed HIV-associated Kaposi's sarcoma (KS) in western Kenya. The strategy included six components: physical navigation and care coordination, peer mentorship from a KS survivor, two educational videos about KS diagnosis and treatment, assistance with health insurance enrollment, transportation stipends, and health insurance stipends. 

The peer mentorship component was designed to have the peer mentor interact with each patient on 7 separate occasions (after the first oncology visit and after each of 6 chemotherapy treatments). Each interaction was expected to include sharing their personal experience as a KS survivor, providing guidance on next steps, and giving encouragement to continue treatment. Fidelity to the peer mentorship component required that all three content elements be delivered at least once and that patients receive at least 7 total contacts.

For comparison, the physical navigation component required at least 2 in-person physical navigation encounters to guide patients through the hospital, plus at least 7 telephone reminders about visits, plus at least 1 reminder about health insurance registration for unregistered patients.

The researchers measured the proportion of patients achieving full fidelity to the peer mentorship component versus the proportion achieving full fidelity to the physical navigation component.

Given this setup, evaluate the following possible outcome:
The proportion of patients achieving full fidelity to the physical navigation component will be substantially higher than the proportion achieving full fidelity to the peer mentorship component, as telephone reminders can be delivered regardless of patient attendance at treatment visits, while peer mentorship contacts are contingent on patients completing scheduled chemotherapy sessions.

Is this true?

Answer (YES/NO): NO